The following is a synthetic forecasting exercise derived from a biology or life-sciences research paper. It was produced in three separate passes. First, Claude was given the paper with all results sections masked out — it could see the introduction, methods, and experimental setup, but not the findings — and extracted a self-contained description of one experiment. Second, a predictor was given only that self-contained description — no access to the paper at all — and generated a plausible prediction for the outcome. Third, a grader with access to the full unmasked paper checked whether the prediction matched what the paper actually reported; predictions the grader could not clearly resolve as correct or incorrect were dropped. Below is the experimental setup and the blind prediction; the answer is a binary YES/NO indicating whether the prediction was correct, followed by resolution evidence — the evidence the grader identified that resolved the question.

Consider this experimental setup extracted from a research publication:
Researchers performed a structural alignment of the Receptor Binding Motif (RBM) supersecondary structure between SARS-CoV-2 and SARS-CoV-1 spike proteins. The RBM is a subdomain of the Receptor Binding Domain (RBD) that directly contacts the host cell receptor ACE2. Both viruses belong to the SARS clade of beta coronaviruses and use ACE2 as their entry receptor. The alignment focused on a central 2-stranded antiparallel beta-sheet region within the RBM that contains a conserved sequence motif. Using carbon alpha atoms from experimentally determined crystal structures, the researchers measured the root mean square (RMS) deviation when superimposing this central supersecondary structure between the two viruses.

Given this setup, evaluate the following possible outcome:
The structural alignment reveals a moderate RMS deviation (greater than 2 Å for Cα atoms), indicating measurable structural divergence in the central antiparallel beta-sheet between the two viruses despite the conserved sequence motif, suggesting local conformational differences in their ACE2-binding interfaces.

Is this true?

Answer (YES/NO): NO